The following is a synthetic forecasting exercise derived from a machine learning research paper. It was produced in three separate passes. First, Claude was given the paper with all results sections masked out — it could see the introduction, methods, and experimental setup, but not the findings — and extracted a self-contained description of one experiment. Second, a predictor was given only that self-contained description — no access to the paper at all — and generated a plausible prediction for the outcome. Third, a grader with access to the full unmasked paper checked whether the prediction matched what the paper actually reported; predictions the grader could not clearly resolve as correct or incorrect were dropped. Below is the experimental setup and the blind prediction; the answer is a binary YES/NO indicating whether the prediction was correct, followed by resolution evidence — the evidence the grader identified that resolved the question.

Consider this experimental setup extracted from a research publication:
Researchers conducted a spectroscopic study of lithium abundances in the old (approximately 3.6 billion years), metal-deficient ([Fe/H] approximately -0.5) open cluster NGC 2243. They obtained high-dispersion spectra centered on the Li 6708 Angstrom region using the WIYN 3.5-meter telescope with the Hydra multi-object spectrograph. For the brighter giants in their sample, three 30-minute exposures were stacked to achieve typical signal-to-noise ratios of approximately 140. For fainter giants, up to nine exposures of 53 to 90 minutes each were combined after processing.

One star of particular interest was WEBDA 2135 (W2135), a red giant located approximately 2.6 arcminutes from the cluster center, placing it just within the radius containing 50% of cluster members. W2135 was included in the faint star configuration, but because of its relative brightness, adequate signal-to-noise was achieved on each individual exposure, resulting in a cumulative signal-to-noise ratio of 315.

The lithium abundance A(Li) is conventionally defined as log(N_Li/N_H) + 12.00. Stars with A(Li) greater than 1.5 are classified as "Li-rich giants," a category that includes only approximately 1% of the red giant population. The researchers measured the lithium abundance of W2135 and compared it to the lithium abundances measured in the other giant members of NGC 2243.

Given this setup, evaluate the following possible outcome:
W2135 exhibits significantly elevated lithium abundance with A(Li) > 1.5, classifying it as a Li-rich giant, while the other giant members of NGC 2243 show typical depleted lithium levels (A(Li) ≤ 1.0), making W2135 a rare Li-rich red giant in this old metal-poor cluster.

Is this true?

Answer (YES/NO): NO